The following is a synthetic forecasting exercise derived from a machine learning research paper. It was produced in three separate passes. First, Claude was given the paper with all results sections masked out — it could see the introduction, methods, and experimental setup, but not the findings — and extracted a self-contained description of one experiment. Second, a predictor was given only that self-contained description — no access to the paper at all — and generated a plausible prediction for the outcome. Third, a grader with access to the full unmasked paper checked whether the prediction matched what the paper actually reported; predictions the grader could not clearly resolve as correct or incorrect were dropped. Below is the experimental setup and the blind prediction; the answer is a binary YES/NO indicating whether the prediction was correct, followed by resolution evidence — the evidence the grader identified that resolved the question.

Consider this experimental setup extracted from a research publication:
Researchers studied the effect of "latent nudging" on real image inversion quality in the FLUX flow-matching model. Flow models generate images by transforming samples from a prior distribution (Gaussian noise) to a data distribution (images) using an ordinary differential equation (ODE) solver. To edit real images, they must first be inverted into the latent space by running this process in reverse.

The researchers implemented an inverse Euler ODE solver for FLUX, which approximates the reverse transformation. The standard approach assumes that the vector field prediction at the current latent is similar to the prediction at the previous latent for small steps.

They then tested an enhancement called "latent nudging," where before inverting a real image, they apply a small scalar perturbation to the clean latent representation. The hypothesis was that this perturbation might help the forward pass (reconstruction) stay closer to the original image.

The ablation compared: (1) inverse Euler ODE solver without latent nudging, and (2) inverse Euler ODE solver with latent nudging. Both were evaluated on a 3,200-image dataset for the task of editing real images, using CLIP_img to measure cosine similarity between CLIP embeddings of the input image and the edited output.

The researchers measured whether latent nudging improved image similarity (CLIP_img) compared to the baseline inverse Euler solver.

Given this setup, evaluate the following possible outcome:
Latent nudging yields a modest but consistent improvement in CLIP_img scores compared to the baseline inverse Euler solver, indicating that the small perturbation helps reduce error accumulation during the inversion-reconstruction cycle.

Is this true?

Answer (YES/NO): NO